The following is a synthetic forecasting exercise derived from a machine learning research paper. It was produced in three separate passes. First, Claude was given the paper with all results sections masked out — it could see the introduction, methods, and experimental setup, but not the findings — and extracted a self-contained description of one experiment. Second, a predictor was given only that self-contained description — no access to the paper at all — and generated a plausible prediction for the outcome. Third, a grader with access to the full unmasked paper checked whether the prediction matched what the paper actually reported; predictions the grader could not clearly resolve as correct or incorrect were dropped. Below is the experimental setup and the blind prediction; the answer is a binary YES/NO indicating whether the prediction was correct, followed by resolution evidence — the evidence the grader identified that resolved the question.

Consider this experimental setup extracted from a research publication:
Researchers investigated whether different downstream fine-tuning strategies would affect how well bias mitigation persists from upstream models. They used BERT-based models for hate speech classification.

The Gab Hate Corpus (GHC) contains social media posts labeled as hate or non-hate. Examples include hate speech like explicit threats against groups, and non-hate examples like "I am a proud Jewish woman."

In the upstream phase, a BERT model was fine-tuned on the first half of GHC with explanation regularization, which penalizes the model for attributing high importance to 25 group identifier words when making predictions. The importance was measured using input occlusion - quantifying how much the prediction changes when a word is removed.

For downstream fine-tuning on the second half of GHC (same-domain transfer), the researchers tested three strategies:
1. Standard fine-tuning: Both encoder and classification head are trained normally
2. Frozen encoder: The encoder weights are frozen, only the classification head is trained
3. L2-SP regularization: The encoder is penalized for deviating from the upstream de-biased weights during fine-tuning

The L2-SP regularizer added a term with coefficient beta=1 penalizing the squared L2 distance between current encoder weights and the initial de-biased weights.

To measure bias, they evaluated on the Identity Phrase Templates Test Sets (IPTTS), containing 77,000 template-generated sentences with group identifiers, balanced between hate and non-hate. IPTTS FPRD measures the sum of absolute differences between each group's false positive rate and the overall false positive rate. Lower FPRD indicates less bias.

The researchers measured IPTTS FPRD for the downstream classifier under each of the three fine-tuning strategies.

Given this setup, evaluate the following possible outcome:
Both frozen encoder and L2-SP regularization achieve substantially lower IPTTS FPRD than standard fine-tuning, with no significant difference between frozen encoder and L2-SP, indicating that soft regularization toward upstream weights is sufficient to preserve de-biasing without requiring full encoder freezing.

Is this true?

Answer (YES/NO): NO